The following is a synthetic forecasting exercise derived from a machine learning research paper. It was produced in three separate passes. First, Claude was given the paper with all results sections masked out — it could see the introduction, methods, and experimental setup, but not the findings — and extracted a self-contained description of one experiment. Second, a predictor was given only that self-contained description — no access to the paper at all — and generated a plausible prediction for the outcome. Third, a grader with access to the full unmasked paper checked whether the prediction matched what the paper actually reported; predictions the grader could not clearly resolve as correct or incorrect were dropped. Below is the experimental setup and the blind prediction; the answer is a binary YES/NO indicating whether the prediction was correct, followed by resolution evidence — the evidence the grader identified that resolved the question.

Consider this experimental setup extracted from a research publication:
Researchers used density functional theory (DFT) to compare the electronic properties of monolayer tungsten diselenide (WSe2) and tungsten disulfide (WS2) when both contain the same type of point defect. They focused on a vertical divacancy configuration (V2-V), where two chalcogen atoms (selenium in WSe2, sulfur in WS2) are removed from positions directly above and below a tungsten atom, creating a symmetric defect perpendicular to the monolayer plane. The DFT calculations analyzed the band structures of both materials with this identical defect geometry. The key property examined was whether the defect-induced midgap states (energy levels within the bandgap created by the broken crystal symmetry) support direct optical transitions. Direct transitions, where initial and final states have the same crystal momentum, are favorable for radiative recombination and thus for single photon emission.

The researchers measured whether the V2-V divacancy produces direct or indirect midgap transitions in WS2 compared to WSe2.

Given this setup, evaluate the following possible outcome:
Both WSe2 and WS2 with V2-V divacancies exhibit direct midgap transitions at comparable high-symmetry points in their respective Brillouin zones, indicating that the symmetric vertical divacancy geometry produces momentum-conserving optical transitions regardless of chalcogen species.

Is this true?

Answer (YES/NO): NO